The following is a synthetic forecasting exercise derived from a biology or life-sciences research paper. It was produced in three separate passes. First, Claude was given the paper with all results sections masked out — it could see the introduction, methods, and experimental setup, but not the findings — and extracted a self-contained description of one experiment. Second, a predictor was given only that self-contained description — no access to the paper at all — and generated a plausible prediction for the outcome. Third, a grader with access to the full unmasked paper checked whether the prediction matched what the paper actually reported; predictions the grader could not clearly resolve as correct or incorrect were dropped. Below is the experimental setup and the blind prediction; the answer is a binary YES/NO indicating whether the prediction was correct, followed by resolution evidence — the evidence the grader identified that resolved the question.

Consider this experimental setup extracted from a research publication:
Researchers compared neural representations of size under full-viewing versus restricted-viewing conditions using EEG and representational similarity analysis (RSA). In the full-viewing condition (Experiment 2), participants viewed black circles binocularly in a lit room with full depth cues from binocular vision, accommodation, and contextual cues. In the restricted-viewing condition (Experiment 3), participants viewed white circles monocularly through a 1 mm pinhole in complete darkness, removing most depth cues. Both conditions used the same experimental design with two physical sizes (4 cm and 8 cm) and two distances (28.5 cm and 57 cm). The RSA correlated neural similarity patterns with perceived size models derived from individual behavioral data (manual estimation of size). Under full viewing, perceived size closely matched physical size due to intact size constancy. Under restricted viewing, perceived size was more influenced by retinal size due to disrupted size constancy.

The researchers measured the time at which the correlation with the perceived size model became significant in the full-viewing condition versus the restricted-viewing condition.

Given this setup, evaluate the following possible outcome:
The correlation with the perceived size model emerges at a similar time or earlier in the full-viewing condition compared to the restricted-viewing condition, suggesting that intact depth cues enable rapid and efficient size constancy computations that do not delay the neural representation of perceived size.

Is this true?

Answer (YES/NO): NO